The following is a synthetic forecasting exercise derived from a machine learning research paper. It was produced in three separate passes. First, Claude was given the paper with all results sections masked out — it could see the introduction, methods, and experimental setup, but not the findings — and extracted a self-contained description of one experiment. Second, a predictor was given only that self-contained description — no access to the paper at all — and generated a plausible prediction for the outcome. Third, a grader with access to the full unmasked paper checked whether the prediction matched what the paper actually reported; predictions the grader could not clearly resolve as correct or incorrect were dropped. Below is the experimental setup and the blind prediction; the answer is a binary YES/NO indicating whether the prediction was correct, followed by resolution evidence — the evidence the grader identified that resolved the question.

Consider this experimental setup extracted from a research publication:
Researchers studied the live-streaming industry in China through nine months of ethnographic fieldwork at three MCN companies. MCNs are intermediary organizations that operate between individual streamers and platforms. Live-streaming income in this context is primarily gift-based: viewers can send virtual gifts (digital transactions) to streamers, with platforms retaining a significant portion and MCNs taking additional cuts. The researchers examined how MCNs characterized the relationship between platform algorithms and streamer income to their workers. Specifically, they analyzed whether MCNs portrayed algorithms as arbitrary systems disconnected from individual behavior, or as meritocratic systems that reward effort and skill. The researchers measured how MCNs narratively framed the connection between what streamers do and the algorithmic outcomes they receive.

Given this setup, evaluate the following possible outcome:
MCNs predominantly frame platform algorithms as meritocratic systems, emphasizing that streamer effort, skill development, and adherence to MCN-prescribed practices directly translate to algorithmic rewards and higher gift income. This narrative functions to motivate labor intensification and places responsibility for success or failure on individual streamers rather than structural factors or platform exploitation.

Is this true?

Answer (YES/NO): YES